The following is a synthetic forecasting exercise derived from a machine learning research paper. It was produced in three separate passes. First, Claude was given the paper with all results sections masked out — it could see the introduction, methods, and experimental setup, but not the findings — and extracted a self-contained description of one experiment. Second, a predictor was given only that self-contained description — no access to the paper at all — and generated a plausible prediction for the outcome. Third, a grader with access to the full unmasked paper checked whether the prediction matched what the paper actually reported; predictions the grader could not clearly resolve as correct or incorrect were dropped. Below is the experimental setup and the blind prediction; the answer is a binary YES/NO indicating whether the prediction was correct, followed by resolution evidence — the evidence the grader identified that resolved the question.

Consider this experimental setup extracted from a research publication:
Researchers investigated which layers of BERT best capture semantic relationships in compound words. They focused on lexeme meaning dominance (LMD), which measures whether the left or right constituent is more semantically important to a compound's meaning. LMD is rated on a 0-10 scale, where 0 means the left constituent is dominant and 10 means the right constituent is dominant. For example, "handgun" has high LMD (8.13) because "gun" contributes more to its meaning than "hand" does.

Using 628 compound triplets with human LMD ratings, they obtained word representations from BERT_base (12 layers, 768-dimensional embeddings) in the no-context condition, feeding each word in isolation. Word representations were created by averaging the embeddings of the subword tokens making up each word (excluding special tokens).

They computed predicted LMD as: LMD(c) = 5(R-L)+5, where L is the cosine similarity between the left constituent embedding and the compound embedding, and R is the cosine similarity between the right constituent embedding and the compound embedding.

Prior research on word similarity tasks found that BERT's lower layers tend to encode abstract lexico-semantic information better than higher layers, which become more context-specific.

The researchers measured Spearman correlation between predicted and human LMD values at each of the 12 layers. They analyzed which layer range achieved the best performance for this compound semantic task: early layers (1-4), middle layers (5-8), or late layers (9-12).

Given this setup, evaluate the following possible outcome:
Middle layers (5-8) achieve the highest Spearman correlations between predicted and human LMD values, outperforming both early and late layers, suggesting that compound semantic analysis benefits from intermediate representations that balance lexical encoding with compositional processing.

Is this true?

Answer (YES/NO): NO